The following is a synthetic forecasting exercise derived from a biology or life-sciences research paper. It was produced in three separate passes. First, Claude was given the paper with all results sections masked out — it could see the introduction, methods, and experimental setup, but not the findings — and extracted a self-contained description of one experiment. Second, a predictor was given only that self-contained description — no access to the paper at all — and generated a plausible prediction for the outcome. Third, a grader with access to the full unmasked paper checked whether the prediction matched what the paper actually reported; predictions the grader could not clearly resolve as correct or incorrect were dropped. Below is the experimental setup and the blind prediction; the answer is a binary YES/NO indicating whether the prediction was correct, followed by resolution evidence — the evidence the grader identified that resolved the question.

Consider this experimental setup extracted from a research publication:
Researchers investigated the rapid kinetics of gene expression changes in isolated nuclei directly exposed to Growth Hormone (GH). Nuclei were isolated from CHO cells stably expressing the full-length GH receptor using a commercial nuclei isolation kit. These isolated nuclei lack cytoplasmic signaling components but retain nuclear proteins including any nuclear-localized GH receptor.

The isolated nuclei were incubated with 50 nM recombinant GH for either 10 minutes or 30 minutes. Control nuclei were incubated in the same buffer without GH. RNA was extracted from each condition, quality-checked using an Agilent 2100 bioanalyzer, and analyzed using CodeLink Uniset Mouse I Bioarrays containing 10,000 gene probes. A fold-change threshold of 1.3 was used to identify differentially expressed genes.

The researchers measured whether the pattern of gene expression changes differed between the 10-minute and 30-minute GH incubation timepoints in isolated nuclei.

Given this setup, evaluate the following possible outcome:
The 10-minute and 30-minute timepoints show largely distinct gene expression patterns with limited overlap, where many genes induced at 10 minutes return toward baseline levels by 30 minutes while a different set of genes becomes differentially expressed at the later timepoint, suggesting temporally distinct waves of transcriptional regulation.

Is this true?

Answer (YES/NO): NO